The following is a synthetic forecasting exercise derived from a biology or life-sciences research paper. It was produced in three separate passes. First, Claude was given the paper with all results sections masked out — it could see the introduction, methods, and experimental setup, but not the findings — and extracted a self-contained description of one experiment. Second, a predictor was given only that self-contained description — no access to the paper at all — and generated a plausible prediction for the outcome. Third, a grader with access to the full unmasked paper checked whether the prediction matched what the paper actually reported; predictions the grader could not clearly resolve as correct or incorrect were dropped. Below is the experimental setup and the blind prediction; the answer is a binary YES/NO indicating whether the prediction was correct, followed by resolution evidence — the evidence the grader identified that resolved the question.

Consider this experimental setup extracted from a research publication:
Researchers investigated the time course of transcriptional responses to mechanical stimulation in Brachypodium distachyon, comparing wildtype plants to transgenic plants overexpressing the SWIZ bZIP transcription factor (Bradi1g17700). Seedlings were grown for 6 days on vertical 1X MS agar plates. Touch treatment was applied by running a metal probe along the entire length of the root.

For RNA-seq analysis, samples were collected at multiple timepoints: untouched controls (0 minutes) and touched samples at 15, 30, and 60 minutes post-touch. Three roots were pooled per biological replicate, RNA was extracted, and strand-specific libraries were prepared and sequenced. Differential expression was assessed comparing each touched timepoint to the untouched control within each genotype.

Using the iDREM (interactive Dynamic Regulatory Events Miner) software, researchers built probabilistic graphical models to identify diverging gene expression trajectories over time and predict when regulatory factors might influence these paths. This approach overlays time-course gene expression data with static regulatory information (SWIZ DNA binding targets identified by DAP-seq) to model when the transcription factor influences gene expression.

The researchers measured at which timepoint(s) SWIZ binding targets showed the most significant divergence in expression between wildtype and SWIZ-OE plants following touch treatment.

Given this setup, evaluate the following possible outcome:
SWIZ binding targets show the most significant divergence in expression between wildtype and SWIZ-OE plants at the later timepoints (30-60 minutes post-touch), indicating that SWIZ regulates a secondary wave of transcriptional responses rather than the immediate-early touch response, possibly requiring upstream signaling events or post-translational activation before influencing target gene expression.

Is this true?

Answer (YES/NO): NO